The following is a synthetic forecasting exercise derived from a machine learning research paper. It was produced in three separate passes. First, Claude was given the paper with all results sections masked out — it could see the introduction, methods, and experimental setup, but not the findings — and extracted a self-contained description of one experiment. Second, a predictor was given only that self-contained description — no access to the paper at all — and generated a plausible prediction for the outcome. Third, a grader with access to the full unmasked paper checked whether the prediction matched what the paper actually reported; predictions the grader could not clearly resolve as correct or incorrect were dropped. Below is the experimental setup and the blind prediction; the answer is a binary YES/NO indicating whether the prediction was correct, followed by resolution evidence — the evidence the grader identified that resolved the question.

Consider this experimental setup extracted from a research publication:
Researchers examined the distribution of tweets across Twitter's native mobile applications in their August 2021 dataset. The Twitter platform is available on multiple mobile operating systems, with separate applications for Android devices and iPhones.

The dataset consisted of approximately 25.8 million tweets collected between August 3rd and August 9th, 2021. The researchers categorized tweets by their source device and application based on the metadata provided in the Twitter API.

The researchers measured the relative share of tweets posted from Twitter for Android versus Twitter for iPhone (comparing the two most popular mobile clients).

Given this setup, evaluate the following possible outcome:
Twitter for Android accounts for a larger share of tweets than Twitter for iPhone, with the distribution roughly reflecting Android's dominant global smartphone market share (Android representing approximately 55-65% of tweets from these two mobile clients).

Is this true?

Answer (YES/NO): YES